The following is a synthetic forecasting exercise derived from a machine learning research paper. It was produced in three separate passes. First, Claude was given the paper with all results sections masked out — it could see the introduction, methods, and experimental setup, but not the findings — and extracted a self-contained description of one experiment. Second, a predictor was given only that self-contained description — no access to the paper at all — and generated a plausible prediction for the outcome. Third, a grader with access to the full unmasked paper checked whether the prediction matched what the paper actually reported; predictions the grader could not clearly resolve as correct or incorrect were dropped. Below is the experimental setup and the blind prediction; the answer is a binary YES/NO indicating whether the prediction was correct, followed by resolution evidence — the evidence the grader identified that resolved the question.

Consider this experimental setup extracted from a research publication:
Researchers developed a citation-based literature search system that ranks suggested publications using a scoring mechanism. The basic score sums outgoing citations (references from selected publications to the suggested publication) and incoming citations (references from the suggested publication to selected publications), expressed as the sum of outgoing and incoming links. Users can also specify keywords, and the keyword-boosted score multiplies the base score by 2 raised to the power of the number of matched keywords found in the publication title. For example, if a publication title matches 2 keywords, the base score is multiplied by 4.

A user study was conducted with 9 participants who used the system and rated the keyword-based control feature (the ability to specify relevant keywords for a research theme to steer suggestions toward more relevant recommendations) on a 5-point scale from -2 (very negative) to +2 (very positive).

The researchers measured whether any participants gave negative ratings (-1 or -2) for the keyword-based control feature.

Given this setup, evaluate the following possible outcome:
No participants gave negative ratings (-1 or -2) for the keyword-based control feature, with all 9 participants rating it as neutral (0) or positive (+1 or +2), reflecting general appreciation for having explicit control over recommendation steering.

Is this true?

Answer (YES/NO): NO